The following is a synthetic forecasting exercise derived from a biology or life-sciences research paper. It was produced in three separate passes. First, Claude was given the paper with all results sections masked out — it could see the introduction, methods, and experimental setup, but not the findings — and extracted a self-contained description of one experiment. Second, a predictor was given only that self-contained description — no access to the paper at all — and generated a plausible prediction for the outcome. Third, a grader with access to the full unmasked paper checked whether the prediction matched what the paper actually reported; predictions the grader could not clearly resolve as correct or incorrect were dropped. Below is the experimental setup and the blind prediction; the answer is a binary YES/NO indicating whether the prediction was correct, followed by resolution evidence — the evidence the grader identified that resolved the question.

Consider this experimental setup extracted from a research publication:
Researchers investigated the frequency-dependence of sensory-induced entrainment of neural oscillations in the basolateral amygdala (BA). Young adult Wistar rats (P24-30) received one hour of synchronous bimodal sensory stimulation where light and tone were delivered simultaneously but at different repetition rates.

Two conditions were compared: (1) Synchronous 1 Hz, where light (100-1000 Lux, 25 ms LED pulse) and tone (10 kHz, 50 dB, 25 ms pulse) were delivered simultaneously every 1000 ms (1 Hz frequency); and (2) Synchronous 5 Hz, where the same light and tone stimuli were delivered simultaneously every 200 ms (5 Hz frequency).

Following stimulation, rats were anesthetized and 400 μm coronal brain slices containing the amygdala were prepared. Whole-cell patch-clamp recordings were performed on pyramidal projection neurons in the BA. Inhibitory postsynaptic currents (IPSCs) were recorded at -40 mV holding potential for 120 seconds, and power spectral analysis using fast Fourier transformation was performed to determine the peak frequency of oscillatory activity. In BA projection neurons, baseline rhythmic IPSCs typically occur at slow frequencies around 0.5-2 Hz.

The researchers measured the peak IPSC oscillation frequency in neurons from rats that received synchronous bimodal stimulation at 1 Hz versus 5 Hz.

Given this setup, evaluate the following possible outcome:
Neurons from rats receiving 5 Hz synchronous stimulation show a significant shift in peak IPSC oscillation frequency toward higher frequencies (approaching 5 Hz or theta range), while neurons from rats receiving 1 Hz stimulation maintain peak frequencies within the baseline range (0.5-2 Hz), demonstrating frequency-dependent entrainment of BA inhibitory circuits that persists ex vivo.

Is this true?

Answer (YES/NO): YES